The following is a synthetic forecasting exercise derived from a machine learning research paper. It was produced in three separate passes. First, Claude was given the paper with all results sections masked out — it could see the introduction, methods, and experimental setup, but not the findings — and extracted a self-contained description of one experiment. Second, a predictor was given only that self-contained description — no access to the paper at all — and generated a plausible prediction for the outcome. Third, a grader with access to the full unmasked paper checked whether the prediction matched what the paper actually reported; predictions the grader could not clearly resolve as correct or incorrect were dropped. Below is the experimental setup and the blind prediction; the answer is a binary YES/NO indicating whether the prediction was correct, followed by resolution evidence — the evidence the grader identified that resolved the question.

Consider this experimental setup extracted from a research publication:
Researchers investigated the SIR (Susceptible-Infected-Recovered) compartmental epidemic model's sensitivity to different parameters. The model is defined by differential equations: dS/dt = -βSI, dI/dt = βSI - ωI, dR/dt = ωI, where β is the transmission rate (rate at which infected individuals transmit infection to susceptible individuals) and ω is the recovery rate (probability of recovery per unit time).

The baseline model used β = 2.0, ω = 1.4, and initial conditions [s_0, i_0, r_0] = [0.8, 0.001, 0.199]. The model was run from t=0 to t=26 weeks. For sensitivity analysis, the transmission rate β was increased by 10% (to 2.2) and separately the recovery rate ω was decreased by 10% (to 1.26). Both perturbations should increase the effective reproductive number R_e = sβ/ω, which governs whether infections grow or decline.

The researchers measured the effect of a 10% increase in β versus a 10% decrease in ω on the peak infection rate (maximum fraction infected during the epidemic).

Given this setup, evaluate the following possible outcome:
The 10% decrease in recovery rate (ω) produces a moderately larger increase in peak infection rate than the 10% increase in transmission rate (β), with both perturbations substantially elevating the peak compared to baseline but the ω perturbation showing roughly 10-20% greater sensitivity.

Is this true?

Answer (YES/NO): YES